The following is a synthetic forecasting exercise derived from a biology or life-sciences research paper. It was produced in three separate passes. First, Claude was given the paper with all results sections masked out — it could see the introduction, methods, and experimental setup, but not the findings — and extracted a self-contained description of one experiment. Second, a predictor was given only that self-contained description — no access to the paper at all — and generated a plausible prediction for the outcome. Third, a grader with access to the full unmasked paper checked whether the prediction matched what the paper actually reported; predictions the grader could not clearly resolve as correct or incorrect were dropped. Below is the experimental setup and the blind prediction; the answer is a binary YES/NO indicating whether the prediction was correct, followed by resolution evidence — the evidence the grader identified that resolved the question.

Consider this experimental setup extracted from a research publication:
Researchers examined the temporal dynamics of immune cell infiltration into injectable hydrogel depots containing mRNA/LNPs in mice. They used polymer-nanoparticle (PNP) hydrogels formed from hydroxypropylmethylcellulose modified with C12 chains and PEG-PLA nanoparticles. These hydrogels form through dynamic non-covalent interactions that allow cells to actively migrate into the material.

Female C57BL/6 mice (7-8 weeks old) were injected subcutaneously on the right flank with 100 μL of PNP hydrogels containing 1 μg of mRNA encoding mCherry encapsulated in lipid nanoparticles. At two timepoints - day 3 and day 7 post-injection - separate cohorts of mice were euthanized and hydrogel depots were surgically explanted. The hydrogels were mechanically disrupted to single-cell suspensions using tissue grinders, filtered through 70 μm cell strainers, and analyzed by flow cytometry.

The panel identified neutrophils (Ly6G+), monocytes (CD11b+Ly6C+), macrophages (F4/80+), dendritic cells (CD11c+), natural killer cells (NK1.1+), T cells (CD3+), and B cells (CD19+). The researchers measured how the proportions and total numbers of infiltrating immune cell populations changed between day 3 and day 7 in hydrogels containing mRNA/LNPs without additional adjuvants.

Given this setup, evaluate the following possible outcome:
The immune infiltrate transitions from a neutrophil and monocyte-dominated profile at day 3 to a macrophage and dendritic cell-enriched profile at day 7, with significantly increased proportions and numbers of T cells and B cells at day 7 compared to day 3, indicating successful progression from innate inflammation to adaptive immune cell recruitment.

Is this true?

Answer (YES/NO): NO